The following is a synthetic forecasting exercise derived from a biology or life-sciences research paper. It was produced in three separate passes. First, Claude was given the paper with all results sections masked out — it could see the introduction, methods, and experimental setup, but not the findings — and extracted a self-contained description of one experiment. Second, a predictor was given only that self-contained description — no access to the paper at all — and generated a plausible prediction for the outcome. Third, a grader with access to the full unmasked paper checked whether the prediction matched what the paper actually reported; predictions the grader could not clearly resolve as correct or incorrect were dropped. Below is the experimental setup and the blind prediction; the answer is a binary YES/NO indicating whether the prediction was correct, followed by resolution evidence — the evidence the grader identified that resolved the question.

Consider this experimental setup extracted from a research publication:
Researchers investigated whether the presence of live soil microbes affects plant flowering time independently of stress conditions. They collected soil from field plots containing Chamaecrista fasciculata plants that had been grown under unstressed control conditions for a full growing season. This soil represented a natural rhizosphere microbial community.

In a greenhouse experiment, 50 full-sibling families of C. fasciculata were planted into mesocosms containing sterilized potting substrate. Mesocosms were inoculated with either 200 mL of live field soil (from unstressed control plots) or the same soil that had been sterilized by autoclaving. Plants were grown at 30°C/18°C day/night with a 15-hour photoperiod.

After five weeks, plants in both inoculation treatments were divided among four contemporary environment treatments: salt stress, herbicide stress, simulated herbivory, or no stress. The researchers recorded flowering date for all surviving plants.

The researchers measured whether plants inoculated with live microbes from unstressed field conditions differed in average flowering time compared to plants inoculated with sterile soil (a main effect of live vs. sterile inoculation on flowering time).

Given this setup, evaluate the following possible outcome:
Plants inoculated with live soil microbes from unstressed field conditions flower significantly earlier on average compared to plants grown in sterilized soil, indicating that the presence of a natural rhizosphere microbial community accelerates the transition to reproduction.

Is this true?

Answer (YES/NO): NO